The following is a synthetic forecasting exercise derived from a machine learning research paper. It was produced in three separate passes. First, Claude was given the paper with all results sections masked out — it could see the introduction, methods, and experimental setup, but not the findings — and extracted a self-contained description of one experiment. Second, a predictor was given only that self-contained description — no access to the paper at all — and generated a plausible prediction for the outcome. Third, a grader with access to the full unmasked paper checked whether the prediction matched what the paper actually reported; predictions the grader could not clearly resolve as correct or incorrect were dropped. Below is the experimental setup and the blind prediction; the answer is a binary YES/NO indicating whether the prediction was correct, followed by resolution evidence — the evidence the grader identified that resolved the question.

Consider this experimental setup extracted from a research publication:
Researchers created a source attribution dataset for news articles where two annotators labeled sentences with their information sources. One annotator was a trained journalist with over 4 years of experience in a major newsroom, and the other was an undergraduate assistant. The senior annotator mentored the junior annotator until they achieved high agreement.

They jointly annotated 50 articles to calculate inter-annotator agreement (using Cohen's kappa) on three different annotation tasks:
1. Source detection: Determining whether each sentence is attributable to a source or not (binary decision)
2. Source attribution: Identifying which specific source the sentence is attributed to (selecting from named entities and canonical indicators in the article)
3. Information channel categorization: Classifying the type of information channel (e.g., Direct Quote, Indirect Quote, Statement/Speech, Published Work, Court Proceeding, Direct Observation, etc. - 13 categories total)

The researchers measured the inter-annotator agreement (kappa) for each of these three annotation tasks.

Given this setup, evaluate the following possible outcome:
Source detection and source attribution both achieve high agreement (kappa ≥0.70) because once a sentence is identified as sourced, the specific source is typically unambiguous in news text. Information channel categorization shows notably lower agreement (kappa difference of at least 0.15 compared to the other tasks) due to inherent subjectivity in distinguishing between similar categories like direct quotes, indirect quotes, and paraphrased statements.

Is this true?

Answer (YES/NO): YES